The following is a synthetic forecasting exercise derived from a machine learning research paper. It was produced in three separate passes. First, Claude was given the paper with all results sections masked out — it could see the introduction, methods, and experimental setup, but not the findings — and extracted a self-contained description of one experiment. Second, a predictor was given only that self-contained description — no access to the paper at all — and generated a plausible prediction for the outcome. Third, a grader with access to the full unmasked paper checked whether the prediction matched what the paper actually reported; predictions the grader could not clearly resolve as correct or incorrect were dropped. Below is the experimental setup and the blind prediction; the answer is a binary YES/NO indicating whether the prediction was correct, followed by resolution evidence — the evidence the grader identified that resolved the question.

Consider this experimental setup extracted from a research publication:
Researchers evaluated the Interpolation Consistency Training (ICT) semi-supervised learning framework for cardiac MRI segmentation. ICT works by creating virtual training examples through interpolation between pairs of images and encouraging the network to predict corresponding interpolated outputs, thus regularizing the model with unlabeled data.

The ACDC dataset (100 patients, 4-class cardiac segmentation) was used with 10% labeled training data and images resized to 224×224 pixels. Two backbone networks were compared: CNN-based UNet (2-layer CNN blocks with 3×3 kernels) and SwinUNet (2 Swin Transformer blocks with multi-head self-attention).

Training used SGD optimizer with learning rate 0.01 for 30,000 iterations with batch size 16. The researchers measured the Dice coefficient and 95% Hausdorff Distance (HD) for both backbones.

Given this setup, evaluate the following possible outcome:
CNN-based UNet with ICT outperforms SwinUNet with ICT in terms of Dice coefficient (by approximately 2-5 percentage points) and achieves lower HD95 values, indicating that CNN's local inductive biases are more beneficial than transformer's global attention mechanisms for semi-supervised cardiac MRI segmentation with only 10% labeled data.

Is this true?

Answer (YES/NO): YES